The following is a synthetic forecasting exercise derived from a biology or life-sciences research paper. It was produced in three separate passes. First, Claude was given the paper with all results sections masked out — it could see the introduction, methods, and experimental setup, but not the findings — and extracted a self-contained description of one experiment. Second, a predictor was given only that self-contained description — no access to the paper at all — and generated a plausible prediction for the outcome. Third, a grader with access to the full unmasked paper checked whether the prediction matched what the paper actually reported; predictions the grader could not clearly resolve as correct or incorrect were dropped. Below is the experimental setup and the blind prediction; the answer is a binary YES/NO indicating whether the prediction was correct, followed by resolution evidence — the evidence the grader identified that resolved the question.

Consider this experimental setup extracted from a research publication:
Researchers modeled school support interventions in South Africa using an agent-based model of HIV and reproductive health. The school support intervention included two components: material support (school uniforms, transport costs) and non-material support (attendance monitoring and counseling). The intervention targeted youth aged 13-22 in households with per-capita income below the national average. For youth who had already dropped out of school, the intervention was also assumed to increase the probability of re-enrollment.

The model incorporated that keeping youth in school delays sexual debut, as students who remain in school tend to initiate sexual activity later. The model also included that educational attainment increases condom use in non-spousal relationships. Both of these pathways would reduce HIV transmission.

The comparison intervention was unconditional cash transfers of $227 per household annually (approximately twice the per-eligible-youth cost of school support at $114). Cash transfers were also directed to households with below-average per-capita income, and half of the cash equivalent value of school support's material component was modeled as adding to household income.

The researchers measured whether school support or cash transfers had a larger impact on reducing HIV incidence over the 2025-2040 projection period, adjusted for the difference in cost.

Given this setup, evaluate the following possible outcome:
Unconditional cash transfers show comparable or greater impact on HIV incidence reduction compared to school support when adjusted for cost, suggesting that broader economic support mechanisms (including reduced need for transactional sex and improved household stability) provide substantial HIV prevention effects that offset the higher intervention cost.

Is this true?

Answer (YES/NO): NO